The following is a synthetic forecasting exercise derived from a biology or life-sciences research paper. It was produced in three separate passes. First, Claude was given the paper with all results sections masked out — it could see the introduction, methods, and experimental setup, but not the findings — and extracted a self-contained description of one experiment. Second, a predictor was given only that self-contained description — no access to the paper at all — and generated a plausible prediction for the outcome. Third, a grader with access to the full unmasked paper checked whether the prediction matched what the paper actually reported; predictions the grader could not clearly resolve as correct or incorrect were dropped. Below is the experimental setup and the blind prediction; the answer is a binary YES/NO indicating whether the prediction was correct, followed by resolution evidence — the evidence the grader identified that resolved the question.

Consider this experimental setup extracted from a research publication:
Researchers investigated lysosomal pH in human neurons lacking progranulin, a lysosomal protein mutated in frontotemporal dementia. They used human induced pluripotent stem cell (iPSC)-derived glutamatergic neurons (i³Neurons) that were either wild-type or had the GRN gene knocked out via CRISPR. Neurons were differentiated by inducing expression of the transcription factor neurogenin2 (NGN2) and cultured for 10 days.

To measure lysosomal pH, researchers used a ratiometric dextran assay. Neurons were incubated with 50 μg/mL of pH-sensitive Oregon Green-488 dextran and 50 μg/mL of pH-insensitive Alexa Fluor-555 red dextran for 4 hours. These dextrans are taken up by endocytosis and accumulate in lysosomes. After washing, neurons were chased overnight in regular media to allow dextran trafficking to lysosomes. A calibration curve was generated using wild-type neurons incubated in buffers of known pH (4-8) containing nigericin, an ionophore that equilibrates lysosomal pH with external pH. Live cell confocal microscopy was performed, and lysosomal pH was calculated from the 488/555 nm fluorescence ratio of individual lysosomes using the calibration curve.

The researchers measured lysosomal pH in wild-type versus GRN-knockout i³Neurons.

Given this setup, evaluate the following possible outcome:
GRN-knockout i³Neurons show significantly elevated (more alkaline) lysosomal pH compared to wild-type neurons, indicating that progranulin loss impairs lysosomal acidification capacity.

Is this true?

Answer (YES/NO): YES